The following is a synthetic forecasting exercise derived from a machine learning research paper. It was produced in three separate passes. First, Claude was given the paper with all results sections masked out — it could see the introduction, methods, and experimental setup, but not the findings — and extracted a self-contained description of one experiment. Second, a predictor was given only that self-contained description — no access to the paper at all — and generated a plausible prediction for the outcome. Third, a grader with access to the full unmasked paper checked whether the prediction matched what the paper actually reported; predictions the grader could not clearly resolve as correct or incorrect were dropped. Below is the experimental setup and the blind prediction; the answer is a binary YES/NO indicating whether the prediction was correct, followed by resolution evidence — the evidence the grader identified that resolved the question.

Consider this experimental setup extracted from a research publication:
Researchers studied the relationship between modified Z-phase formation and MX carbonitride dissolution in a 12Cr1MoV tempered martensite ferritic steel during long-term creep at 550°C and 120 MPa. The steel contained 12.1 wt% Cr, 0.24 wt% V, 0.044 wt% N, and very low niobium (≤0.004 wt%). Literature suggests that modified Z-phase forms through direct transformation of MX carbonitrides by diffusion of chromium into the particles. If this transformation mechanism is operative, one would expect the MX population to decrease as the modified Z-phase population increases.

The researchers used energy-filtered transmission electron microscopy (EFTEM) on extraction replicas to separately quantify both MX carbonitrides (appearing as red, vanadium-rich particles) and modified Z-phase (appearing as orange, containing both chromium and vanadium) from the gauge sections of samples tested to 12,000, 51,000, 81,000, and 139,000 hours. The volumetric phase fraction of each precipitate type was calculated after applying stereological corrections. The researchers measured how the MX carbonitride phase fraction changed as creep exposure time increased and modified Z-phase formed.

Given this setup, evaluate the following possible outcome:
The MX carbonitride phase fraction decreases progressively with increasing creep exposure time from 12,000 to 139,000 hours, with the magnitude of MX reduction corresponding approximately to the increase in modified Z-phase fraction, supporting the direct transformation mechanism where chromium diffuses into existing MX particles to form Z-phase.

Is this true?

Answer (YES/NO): NO